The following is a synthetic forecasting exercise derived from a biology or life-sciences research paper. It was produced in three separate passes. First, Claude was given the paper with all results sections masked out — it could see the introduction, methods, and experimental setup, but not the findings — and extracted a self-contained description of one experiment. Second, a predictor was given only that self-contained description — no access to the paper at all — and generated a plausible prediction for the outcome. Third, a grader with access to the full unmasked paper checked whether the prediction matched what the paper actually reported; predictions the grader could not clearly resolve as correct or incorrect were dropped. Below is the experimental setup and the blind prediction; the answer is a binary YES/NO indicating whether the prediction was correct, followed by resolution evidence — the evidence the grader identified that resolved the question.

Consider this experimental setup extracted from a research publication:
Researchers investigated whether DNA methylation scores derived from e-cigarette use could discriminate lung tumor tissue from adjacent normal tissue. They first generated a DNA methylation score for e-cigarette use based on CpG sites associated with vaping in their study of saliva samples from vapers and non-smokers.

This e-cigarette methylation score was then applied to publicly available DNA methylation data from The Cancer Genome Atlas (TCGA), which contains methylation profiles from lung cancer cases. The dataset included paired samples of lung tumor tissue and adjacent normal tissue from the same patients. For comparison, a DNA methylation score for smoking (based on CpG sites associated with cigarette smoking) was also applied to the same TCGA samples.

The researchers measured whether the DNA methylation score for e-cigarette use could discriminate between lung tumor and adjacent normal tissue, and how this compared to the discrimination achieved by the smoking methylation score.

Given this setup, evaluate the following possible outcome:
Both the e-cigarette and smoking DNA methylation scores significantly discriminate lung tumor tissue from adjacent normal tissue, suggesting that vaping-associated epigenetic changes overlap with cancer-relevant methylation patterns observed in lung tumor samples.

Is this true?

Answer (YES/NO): NO